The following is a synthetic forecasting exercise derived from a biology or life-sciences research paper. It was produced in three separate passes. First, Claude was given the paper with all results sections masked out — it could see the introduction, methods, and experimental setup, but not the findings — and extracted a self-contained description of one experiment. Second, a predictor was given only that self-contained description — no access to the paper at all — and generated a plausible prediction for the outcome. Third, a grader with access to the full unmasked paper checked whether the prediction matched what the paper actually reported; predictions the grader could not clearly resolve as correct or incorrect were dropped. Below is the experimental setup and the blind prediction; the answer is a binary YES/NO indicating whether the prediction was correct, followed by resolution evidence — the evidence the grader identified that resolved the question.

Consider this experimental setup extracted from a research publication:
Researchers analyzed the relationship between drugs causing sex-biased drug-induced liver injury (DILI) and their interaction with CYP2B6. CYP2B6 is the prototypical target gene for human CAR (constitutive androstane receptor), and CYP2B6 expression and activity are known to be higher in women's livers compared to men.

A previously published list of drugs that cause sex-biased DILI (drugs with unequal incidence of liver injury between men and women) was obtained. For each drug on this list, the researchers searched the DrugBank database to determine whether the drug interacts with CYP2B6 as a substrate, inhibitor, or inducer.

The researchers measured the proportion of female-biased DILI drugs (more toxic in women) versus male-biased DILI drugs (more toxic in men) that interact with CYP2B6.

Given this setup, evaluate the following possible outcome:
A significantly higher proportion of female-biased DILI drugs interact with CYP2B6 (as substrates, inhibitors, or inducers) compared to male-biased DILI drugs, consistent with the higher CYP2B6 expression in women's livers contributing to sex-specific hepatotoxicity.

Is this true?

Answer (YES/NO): NO